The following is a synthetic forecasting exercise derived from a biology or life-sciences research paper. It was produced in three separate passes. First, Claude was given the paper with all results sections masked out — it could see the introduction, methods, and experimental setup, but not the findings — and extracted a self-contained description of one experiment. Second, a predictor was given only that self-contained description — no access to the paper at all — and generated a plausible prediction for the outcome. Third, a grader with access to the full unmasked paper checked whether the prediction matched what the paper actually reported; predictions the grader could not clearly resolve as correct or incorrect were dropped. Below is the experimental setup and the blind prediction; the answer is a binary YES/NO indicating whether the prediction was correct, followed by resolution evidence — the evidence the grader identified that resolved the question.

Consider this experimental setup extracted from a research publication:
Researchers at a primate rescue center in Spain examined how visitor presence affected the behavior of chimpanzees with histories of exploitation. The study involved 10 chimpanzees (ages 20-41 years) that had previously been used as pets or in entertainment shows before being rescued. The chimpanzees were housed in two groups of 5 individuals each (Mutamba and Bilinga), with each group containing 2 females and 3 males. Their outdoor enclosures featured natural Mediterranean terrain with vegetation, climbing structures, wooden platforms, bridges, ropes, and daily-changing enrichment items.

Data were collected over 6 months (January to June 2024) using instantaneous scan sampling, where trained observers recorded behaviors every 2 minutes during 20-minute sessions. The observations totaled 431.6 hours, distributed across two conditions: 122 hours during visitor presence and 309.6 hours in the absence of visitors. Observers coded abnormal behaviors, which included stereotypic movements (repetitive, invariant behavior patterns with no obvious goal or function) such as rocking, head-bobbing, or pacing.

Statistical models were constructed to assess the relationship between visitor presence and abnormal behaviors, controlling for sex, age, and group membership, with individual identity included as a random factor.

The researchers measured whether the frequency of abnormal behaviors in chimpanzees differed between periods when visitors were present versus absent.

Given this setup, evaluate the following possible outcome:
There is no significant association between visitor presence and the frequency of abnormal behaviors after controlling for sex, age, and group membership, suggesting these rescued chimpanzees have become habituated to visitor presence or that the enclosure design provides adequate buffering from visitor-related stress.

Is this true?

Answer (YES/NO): YES